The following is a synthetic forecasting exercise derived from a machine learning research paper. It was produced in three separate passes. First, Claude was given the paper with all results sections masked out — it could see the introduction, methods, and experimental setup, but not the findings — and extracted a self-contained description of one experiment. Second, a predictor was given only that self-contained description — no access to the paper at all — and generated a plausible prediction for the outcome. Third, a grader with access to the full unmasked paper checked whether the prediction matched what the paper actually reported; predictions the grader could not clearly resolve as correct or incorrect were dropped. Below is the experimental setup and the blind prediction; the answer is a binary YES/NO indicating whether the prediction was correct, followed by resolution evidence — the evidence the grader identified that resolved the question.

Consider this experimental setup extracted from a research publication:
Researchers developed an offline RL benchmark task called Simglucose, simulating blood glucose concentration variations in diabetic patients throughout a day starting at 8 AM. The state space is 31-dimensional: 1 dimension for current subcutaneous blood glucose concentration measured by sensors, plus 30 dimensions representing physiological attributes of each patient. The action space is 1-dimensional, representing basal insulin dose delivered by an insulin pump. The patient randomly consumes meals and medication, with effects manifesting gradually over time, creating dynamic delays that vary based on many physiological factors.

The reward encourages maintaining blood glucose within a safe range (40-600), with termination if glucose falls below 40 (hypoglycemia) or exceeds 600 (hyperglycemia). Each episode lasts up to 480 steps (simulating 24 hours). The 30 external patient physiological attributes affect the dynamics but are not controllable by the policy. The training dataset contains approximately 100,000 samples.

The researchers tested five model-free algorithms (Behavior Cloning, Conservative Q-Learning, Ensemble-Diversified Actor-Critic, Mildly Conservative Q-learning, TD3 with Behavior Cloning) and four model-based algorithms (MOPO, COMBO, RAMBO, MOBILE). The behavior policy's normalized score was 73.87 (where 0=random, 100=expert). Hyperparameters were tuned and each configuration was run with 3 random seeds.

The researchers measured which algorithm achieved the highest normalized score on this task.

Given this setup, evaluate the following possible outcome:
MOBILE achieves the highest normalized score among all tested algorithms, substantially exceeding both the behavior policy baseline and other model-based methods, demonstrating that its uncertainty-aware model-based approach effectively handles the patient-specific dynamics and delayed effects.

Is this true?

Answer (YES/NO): NO